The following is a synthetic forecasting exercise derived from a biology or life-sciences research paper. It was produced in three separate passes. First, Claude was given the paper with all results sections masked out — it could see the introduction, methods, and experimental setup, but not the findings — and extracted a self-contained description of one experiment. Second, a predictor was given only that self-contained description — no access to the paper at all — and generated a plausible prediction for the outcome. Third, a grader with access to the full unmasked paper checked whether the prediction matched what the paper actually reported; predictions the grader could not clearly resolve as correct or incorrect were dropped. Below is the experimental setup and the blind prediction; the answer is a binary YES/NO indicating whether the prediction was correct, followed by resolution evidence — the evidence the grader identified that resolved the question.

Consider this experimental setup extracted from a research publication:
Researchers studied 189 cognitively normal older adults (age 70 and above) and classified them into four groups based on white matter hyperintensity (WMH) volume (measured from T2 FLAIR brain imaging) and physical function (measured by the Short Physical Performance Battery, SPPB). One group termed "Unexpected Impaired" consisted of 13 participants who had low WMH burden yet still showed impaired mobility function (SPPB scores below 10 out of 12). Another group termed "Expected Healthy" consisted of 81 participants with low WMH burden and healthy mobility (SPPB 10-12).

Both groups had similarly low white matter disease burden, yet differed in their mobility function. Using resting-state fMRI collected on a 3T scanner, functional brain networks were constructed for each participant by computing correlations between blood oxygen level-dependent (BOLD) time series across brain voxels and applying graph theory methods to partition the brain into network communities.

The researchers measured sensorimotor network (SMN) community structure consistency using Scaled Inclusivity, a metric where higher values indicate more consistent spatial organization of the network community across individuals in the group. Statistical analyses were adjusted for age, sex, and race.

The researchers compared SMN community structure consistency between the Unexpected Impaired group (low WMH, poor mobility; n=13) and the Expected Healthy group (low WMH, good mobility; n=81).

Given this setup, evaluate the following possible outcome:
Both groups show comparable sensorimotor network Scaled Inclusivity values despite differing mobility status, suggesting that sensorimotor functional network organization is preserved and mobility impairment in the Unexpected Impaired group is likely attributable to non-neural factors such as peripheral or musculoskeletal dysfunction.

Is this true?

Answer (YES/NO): NO